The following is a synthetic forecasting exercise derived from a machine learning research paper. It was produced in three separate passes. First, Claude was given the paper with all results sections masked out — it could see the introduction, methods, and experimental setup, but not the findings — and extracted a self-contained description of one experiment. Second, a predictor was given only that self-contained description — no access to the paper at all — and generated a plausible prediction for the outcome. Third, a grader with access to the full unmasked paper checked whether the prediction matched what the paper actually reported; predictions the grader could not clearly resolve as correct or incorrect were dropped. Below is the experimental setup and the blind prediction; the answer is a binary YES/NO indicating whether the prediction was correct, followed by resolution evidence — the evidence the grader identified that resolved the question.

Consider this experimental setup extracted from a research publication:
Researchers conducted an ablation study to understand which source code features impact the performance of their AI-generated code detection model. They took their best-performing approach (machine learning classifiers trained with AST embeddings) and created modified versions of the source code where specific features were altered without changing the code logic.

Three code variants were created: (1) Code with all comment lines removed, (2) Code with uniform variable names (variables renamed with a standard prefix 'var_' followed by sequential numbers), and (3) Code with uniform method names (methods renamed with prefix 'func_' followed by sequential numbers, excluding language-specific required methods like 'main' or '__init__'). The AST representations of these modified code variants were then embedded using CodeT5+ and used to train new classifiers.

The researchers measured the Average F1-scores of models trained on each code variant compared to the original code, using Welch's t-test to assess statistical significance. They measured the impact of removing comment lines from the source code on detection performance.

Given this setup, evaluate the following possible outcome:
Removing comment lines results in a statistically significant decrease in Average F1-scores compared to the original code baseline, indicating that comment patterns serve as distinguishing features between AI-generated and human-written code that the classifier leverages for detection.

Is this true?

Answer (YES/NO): NO